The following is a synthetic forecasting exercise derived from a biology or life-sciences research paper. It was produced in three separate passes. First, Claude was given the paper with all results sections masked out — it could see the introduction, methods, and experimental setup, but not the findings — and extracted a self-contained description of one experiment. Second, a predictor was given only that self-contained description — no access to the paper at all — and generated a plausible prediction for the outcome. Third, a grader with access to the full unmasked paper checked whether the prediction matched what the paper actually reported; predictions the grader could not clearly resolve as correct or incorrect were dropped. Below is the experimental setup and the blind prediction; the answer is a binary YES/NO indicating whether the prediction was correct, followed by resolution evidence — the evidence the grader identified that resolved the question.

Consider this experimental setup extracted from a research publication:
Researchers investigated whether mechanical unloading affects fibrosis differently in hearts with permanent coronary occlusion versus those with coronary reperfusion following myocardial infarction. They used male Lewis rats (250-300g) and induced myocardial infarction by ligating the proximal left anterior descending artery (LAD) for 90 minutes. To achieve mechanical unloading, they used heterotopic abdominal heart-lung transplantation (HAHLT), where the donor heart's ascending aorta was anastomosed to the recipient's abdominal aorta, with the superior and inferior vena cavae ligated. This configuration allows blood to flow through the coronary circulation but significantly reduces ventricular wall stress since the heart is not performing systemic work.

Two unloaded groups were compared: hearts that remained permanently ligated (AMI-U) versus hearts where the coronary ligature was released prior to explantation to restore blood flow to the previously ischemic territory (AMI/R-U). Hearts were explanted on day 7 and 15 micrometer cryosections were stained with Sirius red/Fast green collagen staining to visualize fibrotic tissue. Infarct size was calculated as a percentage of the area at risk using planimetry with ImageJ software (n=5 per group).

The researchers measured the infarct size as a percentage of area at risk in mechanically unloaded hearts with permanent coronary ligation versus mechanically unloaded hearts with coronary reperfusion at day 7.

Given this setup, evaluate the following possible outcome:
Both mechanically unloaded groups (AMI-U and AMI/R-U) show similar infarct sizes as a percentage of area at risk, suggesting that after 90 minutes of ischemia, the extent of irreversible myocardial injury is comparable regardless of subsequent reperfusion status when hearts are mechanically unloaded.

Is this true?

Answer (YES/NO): NO